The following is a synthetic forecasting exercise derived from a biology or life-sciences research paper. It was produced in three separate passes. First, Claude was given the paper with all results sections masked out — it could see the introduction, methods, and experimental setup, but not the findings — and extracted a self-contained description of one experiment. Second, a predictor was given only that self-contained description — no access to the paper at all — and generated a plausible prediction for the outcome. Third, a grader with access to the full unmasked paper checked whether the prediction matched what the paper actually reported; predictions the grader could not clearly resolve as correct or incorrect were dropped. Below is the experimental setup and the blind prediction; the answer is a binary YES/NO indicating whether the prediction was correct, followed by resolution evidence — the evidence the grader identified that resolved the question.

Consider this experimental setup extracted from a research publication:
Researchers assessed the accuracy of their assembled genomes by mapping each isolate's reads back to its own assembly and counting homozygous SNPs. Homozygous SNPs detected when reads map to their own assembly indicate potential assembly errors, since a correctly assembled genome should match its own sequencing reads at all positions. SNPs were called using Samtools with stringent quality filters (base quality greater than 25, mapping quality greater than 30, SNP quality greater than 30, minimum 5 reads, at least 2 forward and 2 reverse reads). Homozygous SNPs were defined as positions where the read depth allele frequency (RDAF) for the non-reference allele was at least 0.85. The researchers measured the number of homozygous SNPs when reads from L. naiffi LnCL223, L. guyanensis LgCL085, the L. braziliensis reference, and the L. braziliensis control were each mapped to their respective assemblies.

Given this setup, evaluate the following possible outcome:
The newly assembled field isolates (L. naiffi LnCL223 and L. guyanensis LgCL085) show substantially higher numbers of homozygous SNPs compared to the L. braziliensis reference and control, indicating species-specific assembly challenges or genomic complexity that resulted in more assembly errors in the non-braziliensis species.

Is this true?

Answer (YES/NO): NO